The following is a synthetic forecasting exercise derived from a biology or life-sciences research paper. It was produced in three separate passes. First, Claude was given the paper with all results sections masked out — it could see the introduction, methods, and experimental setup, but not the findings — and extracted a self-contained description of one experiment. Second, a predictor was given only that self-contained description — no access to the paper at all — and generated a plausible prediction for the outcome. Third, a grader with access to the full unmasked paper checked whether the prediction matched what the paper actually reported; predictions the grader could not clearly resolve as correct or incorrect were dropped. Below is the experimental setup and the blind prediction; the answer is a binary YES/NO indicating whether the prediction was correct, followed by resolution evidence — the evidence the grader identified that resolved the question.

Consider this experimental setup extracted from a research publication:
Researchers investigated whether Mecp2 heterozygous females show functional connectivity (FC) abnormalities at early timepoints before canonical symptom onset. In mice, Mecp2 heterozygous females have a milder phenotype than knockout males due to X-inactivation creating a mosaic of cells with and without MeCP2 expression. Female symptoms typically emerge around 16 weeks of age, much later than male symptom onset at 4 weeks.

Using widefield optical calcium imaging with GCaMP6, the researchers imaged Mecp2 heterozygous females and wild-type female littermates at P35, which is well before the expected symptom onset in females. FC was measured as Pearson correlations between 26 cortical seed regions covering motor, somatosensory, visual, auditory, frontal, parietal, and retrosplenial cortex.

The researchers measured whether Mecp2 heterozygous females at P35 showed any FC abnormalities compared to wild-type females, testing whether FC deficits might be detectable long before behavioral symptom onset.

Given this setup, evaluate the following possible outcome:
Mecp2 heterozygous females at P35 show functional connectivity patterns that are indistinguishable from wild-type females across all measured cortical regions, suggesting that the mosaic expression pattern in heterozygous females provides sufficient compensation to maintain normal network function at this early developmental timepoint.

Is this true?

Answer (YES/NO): NO